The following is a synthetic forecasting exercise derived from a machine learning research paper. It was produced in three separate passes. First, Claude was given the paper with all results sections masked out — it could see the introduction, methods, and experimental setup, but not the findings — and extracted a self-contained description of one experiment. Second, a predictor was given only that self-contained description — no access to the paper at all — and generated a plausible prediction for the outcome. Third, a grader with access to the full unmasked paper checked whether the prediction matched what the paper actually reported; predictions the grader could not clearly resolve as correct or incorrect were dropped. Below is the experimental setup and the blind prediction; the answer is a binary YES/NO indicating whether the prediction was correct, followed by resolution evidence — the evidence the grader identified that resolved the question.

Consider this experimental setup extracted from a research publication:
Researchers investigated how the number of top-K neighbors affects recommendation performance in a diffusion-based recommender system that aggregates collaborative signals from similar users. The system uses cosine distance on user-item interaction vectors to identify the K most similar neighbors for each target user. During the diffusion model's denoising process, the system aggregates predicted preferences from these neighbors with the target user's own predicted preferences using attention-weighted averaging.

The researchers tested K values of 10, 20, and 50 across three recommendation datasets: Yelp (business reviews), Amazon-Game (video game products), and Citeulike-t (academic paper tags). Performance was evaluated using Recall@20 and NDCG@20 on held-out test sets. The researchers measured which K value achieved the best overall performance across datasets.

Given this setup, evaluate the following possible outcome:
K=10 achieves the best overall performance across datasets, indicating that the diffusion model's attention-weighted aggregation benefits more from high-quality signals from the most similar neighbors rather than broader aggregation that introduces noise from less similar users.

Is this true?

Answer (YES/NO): NO